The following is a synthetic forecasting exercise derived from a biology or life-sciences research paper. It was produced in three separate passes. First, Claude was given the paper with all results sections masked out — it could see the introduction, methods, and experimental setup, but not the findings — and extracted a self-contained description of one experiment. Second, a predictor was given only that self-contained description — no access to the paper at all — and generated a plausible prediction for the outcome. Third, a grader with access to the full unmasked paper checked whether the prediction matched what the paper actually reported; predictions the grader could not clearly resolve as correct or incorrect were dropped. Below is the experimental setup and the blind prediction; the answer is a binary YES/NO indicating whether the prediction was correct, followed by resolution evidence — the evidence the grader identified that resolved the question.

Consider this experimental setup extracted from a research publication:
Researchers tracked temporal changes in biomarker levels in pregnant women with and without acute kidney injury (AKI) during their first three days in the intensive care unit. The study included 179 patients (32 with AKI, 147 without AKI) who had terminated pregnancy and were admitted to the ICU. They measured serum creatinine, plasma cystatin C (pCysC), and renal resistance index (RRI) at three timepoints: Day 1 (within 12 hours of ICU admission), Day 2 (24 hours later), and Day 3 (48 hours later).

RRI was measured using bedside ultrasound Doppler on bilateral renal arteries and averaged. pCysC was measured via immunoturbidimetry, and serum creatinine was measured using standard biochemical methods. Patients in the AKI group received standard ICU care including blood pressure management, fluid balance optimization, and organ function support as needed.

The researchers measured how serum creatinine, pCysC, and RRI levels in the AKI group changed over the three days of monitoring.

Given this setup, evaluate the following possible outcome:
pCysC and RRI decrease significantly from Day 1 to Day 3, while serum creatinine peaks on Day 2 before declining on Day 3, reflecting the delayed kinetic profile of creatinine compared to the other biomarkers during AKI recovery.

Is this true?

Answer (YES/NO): NO